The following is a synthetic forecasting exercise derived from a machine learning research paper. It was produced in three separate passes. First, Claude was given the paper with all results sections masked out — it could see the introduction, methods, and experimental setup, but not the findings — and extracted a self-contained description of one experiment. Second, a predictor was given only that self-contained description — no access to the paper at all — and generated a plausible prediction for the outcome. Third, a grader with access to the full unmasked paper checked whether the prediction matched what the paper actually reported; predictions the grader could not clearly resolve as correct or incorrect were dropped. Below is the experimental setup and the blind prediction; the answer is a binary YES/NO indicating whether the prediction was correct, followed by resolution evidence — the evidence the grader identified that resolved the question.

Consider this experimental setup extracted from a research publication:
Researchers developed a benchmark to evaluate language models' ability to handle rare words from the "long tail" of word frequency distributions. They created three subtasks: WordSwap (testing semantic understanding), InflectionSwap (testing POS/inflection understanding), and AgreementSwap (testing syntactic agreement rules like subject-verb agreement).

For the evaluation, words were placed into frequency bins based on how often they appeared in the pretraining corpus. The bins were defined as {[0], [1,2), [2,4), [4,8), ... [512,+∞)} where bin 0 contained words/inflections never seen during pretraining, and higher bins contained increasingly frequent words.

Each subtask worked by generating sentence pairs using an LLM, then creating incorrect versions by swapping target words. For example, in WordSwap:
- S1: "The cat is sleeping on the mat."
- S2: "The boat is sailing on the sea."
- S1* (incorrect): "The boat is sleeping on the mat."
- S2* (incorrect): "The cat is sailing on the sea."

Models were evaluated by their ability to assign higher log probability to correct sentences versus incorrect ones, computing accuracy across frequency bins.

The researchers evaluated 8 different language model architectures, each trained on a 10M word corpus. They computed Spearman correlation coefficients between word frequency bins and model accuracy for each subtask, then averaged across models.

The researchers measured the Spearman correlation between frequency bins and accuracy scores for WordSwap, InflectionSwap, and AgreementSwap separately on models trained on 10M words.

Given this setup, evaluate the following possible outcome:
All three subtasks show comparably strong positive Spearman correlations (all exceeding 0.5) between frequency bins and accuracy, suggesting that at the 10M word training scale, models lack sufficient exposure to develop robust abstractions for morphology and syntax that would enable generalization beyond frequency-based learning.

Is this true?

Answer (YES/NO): NO